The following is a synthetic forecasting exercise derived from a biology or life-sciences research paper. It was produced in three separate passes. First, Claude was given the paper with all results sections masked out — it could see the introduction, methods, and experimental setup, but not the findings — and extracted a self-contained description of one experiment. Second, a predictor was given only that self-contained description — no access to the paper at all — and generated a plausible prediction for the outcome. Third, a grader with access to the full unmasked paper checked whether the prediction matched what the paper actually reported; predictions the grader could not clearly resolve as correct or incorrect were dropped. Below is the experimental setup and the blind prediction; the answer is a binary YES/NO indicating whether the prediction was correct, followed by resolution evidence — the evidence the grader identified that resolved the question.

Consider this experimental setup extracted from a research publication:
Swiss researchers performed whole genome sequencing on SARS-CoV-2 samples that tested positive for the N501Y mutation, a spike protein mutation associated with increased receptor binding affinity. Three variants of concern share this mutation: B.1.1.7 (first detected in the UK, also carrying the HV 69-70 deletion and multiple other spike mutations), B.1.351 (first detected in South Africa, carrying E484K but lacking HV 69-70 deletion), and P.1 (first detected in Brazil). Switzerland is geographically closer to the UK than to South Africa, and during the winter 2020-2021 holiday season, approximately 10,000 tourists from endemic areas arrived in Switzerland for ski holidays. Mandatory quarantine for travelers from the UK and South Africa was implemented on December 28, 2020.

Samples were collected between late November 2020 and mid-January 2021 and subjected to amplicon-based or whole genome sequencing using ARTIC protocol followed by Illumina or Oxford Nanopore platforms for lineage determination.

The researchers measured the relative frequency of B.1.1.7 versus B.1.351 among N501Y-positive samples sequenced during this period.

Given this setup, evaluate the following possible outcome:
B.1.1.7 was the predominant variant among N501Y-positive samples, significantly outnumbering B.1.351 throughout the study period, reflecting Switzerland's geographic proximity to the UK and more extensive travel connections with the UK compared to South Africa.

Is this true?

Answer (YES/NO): YES